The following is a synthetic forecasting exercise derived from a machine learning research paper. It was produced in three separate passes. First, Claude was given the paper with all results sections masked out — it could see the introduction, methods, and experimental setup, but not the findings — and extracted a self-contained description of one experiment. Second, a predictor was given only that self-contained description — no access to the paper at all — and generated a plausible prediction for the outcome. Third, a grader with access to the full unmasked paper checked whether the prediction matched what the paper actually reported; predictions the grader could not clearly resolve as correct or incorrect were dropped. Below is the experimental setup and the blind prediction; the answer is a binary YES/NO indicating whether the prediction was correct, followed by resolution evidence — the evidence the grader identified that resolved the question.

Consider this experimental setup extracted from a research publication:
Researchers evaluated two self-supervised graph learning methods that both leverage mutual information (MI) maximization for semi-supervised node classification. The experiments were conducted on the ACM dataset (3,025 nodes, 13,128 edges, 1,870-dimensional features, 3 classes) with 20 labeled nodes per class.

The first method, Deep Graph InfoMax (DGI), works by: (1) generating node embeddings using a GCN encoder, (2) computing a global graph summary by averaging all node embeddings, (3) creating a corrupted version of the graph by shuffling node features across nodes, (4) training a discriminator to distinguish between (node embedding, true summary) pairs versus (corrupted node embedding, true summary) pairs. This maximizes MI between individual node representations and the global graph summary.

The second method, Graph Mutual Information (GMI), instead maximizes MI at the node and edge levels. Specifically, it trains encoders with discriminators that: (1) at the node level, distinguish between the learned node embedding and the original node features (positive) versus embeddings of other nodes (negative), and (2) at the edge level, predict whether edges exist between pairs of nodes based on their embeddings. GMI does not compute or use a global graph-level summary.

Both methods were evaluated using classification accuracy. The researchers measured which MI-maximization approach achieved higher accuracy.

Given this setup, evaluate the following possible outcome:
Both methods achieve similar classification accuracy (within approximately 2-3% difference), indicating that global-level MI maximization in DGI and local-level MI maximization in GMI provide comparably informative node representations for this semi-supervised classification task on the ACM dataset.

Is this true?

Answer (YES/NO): YES